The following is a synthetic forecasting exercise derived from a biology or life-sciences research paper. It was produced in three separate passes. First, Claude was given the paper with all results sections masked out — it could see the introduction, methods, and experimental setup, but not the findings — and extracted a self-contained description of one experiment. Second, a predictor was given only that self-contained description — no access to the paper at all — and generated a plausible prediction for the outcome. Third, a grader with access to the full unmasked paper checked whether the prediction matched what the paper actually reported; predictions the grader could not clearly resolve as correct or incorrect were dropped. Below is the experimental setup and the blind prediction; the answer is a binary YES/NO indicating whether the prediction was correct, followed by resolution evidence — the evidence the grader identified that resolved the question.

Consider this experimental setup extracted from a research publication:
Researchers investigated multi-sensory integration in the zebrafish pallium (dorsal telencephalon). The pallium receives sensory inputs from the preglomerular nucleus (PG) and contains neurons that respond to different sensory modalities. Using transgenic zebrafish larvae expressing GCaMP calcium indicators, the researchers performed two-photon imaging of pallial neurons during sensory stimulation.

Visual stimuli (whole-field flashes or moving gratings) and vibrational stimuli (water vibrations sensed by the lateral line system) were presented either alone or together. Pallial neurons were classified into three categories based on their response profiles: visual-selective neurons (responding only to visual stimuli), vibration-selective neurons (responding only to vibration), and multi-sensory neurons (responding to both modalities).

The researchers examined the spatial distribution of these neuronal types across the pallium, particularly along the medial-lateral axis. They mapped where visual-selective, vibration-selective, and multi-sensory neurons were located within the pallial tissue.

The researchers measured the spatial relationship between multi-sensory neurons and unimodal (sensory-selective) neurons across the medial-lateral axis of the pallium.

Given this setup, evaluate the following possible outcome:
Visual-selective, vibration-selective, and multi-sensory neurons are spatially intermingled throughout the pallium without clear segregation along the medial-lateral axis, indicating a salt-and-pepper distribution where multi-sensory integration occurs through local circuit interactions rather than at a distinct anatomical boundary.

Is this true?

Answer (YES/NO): NO